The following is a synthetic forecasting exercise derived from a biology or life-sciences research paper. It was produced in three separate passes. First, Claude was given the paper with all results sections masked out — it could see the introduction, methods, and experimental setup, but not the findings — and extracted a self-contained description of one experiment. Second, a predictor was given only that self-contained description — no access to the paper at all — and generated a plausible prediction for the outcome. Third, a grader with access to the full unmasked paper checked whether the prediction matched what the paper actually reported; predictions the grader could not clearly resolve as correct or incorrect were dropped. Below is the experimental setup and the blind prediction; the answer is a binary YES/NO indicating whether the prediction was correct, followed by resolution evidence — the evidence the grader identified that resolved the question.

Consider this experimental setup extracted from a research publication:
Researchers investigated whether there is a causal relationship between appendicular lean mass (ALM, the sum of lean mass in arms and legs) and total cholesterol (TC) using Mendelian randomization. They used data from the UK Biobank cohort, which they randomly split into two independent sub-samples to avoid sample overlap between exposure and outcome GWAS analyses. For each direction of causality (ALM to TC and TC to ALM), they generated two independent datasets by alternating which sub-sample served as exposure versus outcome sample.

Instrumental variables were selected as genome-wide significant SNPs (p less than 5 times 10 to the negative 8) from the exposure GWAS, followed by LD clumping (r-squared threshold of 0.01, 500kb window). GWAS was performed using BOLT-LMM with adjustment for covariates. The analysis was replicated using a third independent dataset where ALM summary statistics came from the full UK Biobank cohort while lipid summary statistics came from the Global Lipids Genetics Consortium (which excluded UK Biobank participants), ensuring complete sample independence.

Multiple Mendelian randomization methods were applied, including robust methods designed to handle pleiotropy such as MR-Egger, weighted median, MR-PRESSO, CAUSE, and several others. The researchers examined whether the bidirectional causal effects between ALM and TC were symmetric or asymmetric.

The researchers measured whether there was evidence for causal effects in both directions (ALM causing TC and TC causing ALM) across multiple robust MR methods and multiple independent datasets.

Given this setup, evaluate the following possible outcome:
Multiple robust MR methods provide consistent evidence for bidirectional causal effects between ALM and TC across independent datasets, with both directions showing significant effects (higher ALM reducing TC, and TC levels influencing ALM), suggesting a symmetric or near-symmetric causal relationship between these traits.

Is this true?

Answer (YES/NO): NO